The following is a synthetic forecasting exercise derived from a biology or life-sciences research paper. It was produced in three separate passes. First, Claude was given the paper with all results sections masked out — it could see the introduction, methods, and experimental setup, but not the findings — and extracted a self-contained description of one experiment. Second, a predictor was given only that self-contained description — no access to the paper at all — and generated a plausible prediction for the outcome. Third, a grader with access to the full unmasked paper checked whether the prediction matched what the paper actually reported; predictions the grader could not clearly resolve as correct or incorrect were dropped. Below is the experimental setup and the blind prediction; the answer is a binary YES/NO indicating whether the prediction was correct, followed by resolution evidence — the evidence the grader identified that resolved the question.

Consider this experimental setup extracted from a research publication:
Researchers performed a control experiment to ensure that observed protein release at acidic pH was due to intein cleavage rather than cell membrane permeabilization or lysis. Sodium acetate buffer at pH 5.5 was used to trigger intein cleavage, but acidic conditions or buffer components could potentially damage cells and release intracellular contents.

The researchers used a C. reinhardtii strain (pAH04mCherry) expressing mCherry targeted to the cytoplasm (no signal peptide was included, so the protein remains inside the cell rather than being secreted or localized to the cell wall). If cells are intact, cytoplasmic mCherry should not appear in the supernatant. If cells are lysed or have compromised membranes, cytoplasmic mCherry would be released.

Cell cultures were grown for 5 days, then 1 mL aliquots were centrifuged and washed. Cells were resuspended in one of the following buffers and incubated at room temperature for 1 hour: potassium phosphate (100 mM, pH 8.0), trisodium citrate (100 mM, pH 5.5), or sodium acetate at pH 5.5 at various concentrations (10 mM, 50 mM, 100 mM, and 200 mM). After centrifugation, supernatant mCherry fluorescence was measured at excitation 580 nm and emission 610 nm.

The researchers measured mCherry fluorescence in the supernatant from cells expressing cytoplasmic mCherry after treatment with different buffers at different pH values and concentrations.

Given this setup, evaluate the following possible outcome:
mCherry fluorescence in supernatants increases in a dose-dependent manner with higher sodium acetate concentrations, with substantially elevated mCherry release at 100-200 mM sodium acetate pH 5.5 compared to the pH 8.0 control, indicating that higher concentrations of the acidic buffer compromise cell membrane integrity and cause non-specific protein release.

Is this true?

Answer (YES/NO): NO